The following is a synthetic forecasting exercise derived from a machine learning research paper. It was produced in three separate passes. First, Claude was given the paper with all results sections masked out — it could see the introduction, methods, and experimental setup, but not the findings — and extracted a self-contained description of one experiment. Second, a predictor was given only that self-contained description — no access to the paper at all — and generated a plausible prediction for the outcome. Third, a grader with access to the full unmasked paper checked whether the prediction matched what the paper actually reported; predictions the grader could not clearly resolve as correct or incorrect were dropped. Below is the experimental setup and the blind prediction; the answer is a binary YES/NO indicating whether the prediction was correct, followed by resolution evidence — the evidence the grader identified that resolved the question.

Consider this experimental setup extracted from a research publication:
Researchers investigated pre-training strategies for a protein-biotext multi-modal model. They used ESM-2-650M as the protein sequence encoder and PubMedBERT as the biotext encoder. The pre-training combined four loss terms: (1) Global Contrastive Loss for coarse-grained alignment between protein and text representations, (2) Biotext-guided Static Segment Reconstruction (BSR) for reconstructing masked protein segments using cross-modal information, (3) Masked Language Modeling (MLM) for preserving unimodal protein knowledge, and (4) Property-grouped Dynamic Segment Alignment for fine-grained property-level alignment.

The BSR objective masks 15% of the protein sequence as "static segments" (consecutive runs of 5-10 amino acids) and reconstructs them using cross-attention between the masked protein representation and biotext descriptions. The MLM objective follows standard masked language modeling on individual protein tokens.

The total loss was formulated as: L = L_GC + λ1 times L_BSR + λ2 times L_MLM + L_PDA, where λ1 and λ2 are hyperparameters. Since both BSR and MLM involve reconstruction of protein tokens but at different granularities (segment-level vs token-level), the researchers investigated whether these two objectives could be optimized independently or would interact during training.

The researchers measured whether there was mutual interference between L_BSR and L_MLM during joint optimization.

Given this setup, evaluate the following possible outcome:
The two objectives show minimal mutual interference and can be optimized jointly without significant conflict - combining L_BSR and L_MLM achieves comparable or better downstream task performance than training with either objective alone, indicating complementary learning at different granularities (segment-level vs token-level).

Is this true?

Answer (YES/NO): NO